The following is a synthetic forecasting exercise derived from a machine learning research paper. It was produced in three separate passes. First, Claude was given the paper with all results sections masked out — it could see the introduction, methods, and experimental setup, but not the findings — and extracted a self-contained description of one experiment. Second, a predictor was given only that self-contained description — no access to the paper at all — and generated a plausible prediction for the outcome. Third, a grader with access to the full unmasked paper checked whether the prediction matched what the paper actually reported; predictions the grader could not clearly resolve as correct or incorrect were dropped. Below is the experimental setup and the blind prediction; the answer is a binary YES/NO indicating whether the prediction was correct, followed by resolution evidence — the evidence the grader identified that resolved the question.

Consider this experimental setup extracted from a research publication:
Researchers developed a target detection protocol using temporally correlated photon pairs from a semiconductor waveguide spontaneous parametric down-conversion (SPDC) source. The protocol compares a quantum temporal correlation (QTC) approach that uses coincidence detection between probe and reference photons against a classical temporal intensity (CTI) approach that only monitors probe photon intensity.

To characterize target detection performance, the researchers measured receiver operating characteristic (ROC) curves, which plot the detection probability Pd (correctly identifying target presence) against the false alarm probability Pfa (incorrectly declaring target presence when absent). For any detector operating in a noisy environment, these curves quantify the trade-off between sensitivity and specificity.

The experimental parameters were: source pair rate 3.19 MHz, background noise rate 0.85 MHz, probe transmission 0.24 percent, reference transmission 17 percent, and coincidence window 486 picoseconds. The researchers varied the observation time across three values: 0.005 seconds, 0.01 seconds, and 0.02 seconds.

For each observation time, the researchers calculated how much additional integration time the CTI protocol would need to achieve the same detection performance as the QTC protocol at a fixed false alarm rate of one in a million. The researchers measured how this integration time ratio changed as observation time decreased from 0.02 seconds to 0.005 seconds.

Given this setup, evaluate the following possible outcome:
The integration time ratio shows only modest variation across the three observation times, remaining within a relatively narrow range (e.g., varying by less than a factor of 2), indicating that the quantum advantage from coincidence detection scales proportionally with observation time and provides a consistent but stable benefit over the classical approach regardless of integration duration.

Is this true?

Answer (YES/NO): NO